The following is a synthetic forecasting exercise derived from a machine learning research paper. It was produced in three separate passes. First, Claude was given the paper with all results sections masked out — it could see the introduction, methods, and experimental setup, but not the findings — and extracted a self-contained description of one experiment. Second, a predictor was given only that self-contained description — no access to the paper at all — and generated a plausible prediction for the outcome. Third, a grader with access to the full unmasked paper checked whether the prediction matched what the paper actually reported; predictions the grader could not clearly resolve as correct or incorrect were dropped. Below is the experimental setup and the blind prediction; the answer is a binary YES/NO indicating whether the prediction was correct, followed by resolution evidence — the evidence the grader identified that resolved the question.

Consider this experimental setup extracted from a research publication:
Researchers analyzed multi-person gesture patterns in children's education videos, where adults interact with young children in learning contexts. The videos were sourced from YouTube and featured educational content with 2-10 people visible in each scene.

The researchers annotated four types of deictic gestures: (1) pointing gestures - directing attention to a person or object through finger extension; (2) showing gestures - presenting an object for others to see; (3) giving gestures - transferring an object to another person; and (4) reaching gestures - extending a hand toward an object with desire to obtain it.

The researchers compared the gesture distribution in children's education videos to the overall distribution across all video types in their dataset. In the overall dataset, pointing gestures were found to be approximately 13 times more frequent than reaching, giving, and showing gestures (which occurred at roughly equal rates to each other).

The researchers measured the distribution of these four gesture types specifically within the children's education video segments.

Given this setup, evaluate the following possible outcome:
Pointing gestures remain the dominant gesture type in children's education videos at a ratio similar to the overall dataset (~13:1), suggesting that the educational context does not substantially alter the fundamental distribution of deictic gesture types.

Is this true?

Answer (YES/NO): NO